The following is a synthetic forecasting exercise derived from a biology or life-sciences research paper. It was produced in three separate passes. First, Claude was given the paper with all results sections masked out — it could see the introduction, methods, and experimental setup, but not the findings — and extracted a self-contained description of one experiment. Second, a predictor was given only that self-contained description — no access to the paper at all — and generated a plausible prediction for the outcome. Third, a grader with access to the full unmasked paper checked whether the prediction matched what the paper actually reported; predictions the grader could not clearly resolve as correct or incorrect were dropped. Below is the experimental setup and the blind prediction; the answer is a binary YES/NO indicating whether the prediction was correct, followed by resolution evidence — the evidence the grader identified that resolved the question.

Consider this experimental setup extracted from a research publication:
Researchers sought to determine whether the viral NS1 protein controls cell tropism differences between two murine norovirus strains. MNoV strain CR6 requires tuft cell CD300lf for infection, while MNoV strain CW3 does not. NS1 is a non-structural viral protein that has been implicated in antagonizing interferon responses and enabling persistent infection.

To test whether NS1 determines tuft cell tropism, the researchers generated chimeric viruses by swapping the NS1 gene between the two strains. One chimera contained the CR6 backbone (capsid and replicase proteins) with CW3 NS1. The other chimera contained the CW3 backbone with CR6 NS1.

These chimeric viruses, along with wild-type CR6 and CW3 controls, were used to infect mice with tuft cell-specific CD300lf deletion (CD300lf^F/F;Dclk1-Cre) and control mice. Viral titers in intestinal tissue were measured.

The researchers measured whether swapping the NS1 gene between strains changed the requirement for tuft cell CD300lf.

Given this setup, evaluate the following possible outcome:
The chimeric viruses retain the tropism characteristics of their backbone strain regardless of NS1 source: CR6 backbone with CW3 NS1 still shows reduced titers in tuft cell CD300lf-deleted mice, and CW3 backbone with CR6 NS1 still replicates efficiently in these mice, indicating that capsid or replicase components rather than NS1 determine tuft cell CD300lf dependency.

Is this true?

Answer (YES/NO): NO